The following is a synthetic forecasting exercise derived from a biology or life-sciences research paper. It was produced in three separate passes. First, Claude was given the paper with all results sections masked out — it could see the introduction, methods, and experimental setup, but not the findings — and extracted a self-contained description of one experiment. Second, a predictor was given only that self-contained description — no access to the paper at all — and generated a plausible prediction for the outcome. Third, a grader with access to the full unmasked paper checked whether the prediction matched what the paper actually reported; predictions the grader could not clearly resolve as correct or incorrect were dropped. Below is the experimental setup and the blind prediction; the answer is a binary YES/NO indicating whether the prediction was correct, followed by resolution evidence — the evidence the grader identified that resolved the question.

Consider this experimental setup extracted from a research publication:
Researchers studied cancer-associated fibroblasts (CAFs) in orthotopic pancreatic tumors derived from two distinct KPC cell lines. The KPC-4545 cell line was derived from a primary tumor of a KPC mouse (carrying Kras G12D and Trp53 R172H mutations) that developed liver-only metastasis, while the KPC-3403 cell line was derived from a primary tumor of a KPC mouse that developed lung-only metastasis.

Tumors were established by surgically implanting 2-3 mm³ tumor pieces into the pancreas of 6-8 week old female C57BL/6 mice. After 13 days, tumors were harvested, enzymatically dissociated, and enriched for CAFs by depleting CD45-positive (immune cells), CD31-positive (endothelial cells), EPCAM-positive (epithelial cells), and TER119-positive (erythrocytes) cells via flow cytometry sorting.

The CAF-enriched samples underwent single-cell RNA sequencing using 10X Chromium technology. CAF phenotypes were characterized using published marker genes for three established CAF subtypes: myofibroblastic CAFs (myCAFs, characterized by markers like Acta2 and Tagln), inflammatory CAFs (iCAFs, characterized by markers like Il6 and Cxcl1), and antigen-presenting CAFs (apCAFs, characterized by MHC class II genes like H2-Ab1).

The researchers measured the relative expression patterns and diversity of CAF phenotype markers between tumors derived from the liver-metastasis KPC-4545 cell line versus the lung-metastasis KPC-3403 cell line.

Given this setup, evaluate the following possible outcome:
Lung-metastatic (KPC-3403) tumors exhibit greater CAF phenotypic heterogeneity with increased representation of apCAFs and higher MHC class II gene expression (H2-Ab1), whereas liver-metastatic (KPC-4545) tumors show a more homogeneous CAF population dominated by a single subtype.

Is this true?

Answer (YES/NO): NO